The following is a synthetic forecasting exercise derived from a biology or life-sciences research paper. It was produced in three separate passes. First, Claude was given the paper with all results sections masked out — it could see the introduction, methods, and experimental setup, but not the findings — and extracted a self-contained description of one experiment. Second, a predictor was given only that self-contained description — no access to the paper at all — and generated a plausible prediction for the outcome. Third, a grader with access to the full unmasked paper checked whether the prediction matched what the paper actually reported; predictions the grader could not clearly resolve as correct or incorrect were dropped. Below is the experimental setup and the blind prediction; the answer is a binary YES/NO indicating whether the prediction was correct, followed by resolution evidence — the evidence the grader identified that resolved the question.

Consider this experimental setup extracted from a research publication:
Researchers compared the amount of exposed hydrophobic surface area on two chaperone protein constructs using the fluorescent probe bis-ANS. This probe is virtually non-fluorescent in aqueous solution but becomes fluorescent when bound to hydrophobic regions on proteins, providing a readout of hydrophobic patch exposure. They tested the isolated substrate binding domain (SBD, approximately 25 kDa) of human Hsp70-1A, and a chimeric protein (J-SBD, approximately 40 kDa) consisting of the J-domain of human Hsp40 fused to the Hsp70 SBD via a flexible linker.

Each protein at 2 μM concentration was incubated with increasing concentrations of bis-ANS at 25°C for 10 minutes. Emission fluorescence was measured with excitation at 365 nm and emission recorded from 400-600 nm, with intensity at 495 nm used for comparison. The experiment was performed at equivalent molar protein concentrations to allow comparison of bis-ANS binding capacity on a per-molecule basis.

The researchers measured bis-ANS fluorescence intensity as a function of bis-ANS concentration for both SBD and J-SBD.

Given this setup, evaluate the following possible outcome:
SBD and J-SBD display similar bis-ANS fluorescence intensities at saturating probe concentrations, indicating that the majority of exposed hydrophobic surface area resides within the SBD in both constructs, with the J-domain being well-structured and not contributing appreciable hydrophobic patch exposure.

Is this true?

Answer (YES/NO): NO